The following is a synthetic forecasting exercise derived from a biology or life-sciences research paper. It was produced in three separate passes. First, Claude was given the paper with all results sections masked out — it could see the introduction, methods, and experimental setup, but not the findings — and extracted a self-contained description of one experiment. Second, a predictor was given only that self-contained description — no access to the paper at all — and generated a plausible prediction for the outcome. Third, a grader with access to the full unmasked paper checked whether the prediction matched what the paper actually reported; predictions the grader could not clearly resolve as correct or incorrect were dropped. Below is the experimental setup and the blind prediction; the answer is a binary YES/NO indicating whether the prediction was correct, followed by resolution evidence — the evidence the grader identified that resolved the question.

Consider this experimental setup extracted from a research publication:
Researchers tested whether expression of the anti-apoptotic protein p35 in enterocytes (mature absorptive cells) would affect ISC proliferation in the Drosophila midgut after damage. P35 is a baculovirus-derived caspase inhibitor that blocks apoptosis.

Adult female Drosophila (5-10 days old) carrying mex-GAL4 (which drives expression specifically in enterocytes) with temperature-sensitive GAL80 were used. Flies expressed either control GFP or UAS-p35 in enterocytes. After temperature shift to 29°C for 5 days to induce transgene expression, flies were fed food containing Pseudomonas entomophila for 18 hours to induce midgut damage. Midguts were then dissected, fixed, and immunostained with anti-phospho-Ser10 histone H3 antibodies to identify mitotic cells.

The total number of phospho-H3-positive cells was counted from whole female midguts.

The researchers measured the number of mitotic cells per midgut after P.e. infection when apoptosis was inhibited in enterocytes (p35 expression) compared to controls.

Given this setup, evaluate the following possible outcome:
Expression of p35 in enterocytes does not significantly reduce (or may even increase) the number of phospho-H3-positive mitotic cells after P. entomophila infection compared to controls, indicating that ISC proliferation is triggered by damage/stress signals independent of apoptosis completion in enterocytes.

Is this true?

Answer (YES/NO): NO